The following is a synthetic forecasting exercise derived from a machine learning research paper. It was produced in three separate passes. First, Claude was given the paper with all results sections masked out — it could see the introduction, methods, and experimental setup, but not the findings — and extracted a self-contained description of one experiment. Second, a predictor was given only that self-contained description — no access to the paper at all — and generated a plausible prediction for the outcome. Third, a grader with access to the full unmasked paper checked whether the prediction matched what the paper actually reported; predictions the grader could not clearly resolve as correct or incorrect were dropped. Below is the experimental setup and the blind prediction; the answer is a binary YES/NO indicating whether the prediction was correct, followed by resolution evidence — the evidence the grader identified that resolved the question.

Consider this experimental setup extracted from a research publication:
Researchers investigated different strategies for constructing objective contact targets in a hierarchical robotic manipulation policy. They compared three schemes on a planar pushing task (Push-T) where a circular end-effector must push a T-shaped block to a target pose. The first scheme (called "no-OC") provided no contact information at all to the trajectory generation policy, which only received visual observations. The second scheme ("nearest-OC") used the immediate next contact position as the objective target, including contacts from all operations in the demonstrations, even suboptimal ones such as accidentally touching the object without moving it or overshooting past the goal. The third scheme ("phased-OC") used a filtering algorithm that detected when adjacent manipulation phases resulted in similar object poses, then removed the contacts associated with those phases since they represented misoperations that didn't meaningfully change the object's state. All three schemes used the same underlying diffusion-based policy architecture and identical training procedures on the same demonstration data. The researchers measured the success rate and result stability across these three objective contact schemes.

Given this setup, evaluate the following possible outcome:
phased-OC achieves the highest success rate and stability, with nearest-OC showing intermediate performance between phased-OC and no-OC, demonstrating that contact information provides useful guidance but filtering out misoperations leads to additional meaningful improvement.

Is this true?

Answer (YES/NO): YES